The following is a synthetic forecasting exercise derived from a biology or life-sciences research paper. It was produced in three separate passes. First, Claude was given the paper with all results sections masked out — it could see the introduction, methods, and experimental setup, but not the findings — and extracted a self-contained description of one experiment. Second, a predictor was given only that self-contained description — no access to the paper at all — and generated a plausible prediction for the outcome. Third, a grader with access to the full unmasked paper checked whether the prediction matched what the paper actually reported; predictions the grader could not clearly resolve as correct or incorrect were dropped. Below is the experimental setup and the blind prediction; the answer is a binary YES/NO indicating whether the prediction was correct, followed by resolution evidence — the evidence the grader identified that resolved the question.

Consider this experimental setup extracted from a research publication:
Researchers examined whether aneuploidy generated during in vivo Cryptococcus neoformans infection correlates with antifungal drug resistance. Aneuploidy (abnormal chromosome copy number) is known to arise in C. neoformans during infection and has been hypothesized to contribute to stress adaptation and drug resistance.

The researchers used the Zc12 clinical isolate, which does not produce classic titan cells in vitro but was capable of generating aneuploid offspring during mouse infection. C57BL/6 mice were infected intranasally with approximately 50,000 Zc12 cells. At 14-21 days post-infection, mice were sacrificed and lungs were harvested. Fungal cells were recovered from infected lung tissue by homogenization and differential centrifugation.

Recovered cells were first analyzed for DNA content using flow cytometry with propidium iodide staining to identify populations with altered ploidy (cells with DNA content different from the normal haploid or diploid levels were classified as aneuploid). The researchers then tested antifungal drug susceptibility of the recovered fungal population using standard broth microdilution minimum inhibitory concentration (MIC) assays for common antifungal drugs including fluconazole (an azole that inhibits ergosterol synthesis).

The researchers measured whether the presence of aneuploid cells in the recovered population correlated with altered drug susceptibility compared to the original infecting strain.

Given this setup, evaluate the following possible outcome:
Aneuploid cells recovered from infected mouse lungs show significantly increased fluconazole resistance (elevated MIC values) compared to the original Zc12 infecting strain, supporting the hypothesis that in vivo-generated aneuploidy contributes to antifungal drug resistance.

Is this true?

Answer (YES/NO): NO